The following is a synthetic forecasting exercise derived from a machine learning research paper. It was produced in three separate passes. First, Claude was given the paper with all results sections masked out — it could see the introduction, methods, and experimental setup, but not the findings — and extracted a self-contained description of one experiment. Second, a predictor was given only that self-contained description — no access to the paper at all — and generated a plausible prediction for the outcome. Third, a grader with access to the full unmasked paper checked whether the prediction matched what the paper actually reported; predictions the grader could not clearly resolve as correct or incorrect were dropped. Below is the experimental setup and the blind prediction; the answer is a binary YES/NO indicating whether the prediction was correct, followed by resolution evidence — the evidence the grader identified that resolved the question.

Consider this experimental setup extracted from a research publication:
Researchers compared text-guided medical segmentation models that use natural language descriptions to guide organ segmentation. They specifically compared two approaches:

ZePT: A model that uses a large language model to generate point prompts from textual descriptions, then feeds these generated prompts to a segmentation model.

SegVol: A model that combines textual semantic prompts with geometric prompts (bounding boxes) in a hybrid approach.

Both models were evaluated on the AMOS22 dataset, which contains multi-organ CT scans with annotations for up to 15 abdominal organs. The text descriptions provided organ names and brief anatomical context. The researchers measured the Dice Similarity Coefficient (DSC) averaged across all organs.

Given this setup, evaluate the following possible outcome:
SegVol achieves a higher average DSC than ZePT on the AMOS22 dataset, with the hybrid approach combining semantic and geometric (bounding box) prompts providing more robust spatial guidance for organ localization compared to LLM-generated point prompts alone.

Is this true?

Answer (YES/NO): NO